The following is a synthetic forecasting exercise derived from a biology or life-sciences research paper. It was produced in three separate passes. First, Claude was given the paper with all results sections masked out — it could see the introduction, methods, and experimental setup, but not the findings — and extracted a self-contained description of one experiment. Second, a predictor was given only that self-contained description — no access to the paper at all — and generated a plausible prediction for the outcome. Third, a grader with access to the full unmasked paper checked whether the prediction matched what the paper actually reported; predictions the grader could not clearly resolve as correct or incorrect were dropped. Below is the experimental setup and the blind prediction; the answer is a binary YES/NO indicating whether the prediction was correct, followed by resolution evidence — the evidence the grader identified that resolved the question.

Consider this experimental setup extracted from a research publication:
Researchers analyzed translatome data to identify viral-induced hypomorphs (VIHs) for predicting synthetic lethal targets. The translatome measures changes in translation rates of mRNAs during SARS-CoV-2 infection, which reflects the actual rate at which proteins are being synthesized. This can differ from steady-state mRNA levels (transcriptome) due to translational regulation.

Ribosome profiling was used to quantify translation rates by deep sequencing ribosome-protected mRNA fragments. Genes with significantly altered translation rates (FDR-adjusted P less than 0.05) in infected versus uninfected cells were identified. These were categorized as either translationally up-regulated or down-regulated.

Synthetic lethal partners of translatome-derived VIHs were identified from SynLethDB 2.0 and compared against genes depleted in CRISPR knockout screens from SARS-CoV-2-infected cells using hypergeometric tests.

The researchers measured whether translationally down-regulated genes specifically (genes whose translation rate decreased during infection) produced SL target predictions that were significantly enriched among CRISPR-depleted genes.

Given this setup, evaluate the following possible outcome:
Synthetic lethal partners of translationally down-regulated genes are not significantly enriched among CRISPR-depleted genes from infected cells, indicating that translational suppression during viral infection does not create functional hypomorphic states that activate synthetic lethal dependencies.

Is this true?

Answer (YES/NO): NO